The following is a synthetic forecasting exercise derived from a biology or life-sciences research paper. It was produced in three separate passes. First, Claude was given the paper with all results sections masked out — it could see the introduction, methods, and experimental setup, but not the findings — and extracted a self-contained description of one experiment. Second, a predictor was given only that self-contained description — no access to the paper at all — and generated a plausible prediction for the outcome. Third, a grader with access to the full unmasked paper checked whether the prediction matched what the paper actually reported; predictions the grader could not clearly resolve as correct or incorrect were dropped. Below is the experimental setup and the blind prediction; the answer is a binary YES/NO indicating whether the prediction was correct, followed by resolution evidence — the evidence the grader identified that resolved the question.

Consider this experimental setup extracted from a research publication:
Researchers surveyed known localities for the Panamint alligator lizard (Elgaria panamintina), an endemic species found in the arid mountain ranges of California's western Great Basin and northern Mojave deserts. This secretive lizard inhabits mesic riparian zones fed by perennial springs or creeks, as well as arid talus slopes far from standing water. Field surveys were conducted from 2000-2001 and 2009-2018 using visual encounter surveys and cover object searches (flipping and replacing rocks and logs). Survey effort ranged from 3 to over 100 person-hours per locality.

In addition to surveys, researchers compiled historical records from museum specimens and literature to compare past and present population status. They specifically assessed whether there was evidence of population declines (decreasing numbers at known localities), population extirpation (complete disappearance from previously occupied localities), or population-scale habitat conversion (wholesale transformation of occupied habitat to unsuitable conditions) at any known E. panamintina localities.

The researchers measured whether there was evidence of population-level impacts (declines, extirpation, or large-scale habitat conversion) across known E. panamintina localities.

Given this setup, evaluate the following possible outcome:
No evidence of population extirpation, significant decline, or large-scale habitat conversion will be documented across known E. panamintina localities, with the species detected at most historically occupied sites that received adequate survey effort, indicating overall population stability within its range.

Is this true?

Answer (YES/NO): YES